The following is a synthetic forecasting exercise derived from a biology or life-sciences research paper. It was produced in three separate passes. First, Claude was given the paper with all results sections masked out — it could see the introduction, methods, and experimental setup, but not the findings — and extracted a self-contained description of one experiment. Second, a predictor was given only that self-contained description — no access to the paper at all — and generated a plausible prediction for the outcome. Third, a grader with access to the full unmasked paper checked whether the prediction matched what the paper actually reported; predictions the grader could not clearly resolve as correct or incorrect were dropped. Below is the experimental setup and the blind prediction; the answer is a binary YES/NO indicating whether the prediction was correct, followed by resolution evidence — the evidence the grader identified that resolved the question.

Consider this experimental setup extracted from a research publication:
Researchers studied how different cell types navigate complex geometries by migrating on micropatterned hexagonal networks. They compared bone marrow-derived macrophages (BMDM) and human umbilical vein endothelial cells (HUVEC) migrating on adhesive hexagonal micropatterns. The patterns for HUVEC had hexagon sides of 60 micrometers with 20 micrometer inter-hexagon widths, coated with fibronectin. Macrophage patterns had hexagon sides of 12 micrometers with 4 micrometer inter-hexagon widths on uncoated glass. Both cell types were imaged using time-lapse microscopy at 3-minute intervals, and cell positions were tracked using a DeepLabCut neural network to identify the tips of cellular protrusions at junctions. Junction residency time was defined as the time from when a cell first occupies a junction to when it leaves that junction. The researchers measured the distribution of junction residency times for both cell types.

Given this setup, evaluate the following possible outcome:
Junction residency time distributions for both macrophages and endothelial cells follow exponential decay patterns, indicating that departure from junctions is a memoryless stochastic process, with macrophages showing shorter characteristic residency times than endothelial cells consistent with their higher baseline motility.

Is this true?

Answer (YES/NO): NO